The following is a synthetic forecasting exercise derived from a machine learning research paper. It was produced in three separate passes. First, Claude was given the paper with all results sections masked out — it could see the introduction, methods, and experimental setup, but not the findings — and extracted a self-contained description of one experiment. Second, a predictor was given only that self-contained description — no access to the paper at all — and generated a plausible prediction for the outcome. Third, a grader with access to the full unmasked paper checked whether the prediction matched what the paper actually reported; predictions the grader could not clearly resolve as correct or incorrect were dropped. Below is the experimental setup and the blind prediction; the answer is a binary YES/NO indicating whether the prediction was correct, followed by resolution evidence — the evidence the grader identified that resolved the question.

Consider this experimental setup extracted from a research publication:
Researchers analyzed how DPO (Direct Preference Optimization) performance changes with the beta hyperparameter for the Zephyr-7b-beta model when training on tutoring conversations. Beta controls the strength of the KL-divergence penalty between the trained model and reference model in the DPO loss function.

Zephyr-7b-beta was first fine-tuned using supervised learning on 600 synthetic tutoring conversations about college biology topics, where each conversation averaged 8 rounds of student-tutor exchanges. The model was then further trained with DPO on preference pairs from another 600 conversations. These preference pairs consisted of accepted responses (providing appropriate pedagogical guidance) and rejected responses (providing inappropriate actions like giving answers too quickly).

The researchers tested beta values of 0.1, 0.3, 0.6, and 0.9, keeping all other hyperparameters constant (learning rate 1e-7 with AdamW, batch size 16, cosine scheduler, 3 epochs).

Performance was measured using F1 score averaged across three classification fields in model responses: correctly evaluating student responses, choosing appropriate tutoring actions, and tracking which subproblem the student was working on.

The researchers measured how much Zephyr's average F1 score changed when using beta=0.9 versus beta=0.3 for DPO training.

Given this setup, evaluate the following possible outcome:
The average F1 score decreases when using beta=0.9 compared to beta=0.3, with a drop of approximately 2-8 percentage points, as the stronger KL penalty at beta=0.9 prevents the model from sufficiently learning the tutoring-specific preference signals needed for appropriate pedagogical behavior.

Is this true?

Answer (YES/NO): NO